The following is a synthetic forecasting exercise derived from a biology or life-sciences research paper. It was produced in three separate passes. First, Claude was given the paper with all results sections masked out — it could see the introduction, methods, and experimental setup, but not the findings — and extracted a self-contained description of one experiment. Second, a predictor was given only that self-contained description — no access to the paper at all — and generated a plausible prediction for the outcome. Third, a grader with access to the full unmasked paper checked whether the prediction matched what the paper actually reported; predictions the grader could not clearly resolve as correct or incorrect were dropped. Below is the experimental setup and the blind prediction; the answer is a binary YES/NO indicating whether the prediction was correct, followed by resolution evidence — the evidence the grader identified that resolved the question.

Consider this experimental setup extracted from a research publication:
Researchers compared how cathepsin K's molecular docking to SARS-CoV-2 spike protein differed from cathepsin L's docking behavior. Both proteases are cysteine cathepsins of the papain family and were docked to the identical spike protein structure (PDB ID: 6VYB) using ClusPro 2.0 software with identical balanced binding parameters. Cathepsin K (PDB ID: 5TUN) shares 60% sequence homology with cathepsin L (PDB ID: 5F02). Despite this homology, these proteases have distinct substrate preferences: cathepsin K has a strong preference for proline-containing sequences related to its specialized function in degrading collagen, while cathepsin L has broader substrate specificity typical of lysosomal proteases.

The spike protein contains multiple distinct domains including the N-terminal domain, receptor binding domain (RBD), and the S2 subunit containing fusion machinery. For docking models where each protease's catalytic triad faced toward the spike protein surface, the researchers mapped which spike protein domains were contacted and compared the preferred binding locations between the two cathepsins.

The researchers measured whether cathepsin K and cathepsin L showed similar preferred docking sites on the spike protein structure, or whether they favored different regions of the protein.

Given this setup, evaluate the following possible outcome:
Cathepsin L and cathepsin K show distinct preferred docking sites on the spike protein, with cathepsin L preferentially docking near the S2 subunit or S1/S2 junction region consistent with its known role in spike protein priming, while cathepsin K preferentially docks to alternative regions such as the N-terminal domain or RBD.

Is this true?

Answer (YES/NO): NO